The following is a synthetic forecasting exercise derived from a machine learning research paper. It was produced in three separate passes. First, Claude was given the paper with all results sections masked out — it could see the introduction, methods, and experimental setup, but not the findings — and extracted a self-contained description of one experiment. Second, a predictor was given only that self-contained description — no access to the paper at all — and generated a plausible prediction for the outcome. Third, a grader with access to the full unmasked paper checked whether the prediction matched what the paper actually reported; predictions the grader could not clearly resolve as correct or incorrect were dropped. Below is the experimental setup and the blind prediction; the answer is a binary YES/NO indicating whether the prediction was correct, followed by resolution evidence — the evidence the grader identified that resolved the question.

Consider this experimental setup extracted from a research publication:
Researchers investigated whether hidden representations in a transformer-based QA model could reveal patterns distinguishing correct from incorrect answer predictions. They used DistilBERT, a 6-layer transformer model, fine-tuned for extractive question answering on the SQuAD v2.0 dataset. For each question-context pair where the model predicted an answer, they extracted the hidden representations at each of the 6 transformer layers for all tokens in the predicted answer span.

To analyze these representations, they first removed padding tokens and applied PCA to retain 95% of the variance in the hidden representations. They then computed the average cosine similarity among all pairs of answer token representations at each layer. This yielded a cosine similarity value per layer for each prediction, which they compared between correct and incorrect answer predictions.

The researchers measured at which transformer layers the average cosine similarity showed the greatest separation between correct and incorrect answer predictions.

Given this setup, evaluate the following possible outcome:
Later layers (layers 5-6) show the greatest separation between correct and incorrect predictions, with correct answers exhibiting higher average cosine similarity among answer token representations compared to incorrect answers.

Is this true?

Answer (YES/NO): NO